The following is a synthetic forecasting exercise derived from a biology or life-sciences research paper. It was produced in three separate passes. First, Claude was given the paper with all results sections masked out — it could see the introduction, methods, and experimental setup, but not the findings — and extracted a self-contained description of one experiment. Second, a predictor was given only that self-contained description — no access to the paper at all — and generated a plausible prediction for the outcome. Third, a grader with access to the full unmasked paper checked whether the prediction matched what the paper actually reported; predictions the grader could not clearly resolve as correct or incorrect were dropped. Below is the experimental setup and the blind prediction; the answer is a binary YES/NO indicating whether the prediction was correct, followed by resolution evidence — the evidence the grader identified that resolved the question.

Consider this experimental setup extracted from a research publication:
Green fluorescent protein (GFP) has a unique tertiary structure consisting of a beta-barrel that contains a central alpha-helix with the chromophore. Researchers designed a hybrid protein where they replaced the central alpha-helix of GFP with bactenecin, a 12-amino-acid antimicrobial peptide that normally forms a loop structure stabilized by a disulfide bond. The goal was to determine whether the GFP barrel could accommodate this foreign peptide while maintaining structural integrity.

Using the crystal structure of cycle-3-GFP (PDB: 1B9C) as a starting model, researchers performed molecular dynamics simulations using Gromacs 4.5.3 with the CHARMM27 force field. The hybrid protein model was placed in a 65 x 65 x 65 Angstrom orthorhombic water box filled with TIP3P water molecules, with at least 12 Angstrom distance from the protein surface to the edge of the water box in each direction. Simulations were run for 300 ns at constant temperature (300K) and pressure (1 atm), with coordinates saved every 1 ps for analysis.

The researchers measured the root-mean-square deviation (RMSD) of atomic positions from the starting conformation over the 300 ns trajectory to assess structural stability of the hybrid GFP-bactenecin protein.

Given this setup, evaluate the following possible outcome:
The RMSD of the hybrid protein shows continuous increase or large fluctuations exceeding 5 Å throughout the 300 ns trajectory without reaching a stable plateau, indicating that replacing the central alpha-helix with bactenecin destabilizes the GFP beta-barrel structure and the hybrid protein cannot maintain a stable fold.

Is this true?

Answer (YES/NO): NO